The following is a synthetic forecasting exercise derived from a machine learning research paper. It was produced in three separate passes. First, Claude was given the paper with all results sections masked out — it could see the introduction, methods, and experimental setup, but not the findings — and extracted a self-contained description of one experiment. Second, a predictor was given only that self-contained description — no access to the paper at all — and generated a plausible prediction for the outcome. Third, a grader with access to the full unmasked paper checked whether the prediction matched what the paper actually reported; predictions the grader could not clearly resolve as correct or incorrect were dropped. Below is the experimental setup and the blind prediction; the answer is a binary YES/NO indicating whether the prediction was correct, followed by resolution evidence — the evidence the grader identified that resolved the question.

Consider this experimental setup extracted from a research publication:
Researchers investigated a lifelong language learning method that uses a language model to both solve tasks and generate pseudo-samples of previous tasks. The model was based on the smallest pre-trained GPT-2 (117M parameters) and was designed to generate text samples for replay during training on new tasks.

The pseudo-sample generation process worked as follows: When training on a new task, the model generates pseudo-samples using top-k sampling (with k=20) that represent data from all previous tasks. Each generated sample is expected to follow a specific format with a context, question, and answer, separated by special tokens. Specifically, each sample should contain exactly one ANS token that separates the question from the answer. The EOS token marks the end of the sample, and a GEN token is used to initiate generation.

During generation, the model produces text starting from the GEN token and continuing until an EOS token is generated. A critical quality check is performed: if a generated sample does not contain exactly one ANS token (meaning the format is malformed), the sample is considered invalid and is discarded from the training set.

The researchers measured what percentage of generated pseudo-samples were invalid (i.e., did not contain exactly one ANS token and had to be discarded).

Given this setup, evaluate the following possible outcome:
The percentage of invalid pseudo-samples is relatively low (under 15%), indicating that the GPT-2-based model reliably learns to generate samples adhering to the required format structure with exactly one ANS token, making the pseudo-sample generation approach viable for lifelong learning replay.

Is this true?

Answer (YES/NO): YES